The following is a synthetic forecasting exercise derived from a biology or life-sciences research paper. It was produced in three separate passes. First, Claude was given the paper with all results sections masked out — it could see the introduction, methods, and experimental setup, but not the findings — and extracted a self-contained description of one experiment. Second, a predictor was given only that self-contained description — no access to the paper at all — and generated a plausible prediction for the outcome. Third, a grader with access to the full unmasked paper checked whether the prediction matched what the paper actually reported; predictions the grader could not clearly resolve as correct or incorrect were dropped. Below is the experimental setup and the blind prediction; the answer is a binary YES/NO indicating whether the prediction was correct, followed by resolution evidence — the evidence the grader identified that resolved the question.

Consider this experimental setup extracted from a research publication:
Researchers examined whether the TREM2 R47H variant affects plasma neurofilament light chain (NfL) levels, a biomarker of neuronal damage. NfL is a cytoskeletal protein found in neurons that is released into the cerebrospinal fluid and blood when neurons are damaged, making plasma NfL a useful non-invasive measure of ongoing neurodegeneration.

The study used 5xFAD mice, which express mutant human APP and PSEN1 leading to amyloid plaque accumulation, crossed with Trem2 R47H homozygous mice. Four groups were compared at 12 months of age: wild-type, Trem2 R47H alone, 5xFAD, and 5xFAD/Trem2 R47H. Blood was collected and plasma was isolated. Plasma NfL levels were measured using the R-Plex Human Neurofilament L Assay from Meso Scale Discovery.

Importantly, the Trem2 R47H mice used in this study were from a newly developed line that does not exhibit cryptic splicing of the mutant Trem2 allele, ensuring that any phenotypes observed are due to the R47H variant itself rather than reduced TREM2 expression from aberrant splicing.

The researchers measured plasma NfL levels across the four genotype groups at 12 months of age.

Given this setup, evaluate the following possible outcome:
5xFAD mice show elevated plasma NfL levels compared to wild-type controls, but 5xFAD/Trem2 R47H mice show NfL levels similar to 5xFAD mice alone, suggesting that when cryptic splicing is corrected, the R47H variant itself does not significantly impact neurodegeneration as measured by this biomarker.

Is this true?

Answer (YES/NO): NO